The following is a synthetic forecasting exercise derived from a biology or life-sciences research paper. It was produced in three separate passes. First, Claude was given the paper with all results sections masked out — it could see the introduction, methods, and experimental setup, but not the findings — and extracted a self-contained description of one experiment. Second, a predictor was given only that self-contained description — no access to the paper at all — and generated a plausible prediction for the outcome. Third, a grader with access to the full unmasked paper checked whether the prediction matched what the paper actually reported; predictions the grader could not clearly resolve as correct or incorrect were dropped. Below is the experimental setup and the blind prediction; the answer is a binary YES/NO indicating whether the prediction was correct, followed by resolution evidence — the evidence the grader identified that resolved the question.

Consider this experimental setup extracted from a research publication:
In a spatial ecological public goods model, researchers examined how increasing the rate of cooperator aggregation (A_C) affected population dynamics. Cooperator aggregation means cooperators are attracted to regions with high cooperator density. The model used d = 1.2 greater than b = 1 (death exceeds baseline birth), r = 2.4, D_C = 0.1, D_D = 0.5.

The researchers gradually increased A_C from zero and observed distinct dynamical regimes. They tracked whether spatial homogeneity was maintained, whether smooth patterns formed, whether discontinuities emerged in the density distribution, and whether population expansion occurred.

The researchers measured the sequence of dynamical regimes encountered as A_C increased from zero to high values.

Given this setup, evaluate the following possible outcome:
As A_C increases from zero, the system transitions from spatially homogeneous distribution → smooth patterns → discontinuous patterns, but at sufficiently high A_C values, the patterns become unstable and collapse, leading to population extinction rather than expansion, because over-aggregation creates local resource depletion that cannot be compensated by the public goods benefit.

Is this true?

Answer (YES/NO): NO